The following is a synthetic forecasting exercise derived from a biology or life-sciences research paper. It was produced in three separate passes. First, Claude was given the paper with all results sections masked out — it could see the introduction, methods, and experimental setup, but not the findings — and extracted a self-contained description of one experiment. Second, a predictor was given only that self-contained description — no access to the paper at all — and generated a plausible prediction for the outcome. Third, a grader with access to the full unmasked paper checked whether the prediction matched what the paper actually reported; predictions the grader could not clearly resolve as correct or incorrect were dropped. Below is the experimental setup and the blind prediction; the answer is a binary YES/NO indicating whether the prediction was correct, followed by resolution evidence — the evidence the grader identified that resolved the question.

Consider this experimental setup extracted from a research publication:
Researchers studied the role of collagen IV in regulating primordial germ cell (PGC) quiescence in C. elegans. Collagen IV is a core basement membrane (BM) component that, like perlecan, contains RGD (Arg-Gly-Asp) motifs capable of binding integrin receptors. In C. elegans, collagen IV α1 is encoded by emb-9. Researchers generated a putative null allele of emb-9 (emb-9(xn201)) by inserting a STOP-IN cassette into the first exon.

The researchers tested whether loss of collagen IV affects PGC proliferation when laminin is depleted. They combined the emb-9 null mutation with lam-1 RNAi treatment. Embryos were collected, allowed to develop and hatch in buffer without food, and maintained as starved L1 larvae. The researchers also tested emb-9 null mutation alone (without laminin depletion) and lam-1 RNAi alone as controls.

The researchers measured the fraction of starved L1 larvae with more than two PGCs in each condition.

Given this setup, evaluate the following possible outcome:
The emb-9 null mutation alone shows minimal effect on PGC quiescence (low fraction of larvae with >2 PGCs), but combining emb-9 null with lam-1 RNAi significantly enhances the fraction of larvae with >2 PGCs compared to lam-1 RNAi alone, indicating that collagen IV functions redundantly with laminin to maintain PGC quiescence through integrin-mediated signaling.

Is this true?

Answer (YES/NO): NO